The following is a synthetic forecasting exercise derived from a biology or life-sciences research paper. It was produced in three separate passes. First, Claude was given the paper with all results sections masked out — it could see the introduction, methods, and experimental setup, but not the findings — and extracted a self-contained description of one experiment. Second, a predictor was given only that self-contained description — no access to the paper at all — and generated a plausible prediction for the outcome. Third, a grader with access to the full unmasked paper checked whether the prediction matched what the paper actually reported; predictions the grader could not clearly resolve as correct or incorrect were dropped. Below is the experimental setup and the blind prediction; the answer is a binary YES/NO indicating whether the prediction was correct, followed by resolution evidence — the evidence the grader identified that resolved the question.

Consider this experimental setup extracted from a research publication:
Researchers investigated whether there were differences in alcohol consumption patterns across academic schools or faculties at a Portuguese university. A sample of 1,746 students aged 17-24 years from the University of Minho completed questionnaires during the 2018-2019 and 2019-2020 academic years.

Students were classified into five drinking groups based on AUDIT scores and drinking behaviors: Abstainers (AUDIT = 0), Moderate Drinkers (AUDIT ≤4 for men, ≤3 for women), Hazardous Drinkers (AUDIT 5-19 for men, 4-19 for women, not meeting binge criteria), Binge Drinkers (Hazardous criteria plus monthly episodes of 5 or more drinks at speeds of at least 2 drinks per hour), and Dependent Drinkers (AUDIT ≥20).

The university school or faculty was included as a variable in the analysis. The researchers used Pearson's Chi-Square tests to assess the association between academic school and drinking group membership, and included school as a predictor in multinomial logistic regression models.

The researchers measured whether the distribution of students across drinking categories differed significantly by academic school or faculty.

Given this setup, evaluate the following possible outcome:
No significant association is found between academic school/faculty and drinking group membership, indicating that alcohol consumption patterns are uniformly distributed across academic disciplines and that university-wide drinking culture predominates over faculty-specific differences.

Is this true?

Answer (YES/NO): YES